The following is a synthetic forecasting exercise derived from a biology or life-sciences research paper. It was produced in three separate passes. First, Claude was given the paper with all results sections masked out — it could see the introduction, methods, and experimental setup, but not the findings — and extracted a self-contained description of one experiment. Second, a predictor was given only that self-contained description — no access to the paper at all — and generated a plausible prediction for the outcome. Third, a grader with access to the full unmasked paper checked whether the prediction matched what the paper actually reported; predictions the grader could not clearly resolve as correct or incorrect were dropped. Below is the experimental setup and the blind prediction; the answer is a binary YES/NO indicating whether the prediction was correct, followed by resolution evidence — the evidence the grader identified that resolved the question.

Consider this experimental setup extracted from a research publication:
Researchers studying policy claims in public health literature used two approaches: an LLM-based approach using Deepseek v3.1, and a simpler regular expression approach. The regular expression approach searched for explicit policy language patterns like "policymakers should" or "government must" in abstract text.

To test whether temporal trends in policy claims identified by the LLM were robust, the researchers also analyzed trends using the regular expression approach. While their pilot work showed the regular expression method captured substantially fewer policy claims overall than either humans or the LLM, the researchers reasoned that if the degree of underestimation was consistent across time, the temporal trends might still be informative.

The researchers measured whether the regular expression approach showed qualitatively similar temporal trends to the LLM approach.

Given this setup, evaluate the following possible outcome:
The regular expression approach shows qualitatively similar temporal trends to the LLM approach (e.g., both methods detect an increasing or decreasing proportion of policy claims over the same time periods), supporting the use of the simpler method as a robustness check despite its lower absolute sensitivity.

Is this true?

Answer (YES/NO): YES